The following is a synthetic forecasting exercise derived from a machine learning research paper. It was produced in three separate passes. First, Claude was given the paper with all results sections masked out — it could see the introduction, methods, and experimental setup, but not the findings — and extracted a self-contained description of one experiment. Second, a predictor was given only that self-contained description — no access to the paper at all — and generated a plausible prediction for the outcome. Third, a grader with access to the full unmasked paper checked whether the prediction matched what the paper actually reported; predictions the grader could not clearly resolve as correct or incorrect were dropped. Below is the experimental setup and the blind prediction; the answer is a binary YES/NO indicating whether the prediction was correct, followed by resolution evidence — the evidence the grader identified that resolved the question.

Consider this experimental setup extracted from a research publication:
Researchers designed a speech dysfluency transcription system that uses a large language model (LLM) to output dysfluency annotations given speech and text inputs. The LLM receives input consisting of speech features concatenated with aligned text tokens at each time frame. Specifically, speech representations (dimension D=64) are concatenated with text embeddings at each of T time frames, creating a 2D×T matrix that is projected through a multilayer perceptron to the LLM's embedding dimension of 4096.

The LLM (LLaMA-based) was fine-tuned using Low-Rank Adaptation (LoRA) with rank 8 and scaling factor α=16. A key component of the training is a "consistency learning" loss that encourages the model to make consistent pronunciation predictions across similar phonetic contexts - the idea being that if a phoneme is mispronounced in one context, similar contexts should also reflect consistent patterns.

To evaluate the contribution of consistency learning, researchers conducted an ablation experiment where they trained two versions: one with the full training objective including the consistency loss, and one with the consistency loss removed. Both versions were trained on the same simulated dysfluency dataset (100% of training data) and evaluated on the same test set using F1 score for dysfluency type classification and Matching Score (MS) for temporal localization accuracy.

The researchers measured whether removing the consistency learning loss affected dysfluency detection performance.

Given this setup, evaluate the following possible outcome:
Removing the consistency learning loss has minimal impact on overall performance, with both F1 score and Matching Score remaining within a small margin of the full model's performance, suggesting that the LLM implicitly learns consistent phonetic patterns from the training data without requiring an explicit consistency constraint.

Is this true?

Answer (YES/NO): YES